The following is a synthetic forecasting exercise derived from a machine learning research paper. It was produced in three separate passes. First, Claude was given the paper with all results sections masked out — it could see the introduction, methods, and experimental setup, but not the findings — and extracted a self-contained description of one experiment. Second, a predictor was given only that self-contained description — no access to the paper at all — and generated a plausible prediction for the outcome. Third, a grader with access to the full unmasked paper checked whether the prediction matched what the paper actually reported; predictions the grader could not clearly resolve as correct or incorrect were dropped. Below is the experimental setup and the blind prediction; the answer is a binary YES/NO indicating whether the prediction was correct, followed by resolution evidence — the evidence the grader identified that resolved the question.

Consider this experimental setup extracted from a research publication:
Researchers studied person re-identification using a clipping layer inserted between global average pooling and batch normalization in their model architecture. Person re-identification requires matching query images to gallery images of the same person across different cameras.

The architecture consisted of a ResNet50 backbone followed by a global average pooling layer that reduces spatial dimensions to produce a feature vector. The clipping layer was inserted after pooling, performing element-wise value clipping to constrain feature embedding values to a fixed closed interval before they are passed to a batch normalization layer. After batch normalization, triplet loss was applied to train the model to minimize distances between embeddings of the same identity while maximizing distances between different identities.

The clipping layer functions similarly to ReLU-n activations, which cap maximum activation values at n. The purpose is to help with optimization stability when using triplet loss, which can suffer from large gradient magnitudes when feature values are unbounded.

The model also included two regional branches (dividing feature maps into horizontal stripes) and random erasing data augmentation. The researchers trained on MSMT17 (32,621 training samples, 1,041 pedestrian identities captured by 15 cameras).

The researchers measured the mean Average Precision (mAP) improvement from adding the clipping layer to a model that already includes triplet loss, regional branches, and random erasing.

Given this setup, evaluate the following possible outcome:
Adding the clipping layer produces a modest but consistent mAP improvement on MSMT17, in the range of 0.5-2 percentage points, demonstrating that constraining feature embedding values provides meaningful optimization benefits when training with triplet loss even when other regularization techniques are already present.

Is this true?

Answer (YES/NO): NO